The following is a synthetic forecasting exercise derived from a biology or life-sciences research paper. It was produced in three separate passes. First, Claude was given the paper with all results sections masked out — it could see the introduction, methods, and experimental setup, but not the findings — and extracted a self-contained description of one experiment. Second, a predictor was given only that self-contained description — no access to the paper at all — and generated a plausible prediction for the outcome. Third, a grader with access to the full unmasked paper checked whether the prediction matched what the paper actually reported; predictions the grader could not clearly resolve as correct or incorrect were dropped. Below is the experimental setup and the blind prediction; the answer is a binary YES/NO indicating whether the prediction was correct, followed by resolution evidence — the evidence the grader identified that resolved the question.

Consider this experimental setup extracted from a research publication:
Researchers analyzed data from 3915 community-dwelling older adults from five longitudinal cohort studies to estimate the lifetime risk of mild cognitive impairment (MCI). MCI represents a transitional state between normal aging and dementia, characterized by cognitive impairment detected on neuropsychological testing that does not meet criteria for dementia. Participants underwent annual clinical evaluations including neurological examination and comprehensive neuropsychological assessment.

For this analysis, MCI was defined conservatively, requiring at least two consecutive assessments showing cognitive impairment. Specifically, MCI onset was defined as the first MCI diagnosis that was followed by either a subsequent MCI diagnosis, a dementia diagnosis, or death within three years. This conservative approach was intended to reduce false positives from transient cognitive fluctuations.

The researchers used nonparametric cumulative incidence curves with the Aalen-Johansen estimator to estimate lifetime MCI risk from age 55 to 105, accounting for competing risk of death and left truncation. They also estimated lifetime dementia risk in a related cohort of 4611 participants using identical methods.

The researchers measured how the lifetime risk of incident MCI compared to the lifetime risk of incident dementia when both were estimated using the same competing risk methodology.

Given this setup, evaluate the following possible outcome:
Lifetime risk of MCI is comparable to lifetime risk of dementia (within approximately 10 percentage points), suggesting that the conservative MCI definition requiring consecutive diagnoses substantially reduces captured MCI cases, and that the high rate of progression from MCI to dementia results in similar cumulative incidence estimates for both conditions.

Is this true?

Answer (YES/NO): NO